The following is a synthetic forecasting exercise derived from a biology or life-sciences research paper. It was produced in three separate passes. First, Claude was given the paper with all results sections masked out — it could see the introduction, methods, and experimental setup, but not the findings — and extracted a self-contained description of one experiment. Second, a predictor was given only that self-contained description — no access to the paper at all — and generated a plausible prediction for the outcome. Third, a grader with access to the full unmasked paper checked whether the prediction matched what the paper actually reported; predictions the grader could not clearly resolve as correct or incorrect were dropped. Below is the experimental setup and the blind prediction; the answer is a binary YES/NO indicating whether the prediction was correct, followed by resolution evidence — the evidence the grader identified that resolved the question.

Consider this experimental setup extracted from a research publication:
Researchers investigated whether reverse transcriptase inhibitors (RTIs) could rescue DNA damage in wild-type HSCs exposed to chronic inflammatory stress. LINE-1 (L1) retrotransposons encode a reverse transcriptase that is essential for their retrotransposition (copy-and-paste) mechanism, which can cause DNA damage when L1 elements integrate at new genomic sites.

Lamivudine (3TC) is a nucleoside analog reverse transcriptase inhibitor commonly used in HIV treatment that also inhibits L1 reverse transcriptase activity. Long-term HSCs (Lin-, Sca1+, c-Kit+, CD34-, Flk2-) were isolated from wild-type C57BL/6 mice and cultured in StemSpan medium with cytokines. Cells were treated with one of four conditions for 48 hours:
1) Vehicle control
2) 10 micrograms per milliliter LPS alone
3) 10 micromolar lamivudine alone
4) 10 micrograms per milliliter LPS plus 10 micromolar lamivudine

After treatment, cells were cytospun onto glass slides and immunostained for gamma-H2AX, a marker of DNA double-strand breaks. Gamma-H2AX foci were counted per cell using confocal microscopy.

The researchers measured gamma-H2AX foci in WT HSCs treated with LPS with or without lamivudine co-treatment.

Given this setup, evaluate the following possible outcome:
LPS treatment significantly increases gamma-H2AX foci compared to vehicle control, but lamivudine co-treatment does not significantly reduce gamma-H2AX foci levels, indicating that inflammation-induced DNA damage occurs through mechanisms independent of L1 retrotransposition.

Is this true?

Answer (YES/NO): NO